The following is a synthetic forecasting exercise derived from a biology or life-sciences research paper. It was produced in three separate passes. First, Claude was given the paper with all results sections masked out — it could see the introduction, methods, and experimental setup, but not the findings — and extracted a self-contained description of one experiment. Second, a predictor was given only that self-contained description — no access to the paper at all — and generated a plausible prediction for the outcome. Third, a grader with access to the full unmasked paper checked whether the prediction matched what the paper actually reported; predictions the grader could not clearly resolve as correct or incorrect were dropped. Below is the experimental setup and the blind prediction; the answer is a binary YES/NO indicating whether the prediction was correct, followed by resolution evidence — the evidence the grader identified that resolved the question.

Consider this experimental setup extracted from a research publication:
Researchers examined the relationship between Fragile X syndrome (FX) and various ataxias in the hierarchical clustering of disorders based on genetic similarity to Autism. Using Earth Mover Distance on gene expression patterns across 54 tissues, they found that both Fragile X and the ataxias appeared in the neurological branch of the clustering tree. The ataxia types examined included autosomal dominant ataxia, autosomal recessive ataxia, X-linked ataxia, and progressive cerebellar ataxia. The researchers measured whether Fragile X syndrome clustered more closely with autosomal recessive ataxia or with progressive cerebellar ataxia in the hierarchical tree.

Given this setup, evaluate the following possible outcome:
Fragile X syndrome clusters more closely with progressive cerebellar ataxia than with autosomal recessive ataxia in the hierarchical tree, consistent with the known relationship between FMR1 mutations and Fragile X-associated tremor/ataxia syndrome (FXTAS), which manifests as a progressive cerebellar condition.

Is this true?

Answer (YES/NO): NO